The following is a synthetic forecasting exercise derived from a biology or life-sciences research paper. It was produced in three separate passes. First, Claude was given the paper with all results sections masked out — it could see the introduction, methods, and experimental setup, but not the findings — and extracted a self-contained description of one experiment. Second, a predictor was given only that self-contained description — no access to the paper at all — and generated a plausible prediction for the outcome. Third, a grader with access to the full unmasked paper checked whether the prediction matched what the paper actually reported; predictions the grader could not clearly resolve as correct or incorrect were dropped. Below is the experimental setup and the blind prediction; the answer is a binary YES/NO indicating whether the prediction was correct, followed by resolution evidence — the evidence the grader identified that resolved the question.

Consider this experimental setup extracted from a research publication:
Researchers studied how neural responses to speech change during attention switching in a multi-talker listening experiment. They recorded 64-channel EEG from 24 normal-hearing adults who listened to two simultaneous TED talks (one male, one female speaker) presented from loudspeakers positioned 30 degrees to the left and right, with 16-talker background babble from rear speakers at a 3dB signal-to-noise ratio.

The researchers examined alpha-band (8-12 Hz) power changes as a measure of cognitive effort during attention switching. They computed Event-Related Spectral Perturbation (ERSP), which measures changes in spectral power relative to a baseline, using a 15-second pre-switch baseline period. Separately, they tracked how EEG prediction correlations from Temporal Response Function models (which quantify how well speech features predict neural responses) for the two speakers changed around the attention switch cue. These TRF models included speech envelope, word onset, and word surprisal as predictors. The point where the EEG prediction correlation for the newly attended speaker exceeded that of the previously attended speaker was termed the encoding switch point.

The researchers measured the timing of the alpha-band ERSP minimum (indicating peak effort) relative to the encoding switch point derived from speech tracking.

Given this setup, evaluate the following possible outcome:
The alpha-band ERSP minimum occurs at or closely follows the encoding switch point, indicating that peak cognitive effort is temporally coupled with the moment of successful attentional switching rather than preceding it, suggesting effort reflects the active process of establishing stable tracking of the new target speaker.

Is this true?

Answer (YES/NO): NO